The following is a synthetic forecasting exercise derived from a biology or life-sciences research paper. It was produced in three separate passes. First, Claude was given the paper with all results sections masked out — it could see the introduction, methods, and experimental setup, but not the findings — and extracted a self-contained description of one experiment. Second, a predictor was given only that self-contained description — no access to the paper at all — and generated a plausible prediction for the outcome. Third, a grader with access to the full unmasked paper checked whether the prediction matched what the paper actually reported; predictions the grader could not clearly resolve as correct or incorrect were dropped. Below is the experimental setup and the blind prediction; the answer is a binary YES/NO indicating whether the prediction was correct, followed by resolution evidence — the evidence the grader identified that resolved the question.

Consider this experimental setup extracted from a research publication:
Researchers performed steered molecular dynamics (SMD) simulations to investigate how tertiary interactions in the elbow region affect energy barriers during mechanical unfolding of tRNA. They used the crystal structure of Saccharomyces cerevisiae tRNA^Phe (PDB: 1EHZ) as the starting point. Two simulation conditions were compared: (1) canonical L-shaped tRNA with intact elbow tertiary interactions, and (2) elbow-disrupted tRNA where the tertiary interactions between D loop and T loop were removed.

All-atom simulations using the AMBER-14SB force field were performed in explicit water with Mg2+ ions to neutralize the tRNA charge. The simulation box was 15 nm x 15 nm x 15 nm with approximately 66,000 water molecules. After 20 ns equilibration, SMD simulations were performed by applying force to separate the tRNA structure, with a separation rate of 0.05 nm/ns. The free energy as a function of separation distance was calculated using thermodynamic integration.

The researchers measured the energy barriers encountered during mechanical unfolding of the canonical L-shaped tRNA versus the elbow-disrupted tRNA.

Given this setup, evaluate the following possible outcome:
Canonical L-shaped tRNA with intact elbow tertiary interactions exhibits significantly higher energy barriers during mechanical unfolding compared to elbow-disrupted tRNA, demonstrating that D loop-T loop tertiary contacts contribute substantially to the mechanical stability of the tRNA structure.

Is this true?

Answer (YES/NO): YES